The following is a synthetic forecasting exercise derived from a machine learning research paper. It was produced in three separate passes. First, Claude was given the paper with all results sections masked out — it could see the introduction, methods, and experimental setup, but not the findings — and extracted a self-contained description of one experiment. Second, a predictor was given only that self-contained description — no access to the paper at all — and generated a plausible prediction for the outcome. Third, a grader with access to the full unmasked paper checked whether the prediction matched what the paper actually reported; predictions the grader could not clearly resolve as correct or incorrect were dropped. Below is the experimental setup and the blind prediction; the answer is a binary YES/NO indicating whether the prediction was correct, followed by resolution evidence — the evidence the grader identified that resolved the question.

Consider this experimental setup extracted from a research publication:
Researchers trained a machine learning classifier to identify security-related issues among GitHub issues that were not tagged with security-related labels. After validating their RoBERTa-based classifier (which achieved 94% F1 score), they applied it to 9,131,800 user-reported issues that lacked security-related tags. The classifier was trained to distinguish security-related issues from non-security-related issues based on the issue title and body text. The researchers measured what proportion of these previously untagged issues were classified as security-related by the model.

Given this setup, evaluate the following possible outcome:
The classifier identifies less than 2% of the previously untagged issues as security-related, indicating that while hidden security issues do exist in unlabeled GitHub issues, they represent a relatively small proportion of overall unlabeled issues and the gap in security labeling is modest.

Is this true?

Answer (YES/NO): NO